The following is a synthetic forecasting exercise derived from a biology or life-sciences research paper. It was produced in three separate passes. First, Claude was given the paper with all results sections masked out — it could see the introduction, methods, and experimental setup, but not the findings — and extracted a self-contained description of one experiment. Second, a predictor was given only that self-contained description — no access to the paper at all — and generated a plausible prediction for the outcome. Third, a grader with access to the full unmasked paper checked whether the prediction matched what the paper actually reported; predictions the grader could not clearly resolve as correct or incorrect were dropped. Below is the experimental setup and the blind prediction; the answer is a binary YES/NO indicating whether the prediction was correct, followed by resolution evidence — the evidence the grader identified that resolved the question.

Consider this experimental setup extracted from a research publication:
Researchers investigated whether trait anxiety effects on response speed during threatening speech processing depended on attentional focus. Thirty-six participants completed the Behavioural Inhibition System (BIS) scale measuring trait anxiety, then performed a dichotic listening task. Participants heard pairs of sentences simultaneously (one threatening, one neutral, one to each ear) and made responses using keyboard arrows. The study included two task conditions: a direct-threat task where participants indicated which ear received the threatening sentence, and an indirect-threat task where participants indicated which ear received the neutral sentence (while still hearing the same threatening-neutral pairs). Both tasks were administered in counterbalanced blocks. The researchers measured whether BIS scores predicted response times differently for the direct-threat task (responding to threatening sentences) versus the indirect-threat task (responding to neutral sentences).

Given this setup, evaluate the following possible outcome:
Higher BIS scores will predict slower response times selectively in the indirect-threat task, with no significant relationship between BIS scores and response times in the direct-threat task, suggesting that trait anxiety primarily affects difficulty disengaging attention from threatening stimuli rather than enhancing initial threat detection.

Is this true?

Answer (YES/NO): NO